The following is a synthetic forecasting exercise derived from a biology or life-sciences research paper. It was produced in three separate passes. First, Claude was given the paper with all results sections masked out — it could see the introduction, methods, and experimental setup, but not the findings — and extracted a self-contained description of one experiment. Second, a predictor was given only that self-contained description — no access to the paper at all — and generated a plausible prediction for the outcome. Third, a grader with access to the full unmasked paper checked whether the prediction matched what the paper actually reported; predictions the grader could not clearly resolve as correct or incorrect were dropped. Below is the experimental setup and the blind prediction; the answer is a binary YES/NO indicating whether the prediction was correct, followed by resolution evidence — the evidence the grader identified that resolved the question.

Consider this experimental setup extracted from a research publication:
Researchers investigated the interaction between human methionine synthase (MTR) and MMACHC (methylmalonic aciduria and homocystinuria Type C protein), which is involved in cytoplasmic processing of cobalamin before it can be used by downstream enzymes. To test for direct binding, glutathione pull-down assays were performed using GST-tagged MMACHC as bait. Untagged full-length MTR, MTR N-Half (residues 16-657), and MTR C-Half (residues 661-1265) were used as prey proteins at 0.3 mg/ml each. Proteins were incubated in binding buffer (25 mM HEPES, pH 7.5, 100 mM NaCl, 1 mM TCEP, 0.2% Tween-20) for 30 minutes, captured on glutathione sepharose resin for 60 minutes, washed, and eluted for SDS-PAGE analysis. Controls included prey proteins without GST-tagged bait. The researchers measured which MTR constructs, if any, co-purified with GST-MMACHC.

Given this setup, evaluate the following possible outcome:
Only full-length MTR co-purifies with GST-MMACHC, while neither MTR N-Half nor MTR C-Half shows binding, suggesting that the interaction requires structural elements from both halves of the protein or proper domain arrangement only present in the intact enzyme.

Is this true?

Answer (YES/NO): NO